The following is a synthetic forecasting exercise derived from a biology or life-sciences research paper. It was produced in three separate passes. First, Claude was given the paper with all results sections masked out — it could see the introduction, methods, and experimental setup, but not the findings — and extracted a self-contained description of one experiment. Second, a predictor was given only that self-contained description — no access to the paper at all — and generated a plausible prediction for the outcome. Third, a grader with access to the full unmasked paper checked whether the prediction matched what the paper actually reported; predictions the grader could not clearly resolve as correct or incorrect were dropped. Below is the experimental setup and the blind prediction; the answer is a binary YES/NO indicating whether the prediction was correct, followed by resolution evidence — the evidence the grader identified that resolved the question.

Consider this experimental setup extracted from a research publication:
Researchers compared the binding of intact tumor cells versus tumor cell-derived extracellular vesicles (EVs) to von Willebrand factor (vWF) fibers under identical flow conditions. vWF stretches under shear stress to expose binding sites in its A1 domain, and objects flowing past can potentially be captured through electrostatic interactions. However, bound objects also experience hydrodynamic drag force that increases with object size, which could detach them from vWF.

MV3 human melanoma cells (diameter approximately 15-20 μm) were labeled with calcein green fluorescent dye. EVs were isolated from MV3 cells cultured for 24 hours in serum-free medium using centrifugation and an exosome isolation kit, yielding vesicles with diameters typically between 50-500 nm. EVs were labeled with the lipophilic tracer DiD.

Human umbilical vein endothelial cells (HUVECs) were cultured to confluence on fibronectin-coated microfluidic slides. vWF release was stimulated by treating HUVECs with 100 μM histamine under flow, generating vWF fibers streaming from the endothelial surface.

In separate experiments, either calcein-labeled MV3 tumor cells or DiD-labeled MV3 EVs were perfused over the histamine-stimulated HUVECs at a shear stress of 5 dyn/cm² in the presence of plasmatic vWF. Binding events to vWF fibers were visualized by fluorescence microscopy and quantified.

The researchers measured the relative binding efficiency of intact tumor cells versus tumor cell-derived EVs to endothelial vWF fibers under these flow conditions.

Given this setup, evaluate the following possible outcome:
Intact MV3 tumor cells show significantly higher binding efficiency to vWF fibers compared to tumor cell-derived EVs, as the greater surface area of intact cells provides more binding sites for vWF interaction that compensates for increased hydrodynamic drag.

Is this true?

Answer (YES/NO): NO